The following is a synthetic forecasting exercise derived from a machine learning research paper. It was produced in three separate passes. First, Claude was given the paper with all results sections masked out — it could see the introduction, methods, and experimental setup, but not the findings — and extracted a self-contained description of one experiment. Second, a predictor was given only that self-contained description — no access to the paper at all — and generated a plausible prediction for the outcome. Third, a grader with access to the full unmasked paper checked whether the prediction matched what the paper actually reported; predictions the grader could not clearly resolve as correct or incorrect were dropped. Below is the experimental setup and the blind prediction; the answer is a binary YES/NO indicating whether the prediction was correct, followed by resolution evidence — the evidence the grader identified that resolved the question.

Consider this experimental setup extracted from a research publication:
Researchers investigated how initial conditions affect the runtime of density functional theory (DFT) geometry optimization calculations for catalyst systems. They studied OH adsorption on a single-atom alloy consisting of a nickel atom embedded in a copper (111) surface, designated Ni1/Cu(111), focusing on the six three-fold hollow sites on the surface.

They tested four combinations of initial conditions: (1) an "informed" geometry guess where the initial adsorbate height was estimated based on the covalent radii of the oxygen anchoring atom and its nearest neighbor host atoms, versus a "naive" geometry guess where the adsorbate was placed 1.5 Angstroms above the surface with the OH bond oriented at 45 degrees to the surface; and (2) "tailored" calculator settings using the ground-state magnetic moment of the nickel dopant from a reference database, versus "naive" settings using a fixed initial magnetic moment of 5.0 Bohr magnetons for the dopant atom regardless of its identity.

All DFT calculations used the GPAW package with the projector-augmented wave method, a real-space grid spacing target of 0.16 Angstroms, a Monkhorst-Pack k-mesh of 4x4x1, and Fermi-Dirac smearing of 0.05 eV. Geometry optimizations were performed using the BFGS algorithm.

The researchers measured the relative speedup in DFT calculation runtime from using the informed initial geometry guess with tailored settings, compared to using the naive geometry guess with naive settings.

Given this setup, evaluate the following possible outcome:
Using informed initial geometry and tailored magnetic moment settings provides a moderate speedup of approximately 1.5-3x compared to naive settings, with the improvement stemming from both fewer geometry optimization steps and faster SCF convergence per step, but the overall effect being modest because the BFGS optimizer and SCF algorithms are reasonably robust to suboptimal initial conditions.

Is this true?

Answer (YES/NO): YES